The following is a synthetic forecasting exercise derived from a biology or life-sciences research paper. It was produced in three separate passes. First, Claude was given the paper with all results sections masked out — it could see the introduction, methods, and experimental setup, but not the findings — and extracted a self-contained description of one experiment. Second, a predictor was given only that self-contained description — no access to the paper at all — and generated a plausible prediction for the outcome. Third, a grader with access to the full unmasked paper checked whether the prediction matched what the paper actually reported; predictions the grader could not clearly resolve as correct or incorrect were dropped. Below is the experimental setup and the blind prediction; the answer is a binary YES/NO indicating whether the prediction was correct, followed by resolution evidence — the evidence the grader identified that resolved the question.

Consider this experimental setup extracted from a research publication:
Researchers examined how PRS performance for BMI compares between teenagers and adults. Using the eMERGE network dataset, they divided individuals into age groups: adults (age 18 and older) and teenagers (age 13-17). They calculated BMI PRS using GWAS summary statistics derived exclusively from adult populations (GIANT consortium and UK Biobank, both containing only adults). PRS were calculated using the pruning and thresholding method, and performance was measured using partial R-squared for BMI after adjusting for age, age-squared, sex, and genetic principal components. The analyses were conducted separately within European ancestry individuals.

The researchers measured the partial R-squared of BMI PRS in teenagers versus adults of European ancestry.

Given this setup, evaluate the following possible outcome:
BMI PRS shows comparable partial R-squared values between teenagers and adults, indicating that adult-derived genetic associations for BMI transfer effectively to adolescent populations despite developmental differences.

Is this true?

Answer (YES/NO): YES